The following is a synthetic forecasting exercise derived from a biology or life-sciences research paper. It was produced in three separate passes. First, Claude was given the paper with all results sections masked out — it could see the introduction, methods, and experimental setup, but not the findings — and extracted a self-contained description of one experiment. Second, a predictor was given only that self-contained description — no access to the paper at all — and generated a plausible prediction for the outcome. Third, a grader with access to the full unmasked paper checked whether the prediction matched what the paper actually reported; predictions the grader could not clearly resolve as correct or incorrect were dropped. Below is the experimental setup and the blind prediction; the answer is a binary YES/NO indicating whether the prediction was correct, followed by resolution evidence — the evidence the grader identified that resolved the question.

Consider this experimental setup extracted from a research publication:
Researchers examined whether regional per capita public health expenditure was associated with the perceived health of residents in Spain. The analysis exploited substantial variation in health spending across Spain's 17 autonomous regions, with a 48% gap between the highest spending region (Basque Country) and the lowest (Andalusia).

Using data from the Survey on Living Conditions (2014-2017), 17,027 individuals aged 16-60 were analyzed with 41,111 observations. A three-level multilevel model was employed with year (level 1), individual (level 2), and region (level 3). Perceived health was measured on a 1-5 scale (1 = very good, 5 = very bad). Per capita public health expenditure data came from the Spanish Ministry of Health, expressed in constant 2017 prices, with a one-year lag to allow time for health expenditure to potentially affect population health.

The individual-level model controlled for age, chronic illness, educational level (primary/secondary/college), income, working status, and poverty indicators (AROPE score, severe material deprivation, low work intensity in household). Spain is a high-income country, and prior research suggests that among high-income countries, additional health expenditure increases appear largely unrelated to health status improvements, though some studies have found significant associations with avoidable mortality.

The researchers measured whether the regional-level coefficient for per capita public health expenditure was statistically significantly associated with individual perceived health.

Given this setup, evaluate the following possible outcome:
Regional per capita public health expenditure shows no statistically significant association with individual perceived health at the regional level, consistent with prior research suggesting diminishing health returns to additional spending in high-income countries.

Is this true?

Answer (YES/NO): YES